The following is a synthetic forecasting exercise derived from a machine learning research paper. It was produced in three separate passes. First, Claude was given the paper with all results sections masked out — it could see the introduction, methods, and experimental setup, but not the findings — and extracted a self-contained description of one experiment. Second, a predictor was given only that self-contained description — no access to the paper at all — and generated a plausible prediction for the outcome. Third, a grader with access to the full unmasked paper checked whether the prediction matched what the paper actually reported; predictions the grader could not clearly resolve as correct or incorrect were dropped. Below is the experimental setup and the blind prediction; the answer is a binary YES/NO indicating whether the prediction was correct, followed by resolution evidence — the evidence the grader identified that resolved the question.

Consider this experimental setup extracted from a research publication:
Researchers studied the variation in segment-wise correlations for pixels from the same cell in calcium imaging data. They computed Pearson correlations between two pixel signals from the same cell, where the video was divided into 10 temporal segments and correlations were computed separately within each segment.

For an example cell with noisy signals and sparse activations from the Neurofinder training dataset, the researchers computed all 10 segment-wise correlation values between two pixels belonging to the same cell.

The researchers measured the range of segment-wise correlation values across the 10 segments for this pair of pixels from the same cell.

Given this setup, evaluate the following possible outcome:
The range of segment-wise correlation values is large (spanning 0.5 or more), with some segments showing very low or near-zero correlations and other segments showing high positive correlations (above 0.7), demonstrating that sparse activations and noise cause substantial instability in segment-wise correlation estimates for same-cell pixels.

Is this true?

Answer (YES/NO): NO